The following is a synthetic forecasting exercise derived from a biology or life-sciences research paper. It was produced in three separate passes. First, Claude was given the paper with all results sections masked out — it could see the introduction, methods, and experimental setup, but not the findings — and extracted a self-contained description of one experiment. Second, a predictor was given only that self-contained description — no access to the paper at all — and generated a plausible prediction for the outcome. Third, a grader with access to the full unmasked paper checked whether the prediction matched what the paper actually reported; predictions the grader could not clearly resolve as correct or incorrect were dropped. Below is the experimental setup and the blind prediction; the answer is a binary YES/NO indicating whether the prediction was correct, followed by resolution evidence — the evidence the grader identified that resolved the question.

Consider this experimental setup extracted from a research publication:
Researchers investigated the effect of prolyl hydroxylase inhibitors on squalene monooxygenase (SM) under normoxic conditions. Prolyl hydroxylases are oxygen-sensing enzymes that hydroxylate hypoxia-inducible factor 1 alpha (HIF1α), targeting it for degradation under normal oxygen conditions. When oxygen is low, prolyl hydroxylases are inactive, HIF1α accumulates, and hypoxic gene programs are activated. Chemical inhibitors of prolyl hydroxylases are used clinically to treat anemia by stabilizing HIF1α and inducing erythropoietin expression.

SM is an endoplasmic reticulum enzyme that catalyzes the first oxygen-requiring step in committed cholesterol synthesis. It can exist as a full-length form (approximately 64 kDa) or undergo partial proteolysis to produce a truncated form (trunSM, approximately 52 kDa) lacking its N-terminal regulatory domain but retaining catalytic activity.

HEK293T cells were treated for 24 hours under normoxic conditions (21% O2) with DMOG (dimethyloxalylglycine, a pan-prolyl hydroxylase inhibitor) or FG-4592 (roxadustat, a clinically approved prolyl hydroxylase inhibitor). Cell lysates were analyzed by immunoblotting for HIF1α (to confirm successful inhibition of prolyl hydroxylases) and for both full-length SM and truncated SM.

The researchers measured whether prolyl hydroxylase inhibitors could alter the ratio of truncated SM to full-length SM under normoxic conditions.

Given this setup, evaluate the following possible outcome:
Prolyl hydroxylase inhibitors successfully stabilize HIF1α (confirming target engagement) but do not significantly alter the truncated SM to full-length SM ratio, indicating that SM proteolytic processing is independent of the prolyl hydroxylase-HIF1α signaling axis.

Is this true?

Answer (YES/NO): YES